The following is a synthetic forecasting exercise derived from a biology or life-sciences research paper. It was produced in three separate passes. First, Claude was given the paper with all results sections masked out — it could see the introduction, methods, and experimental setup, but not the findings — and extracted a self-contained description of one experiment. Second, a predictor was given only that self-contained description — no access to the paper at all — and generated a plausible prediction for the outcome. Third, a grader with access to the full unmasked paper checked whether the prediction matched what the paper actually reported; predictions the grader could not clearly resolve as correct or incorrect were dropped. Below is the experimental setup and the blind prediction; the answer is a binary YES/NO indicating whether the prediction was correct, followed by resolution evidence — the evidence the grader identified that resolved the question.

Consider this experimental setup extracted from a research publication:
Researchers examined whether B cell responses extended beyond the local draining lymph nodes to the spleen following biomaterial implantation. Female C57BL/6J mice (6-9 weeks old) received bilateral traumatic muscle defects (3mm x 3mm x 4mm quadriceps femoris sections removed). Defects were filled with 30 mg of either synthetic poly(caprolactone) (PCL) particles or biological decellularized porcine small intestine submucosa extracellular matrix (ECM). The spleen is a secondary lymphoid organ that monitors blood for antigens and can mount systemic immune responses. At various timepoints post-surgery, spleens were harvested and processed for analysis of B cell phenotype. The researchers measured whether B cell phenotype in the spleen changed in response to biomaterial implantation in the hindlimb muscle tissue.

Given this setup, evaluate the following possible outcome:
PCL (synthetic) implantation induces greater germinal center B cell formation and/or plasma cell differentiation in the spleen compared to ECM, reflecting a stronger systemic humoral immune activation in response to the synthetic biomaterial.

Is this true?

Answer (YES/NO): NO